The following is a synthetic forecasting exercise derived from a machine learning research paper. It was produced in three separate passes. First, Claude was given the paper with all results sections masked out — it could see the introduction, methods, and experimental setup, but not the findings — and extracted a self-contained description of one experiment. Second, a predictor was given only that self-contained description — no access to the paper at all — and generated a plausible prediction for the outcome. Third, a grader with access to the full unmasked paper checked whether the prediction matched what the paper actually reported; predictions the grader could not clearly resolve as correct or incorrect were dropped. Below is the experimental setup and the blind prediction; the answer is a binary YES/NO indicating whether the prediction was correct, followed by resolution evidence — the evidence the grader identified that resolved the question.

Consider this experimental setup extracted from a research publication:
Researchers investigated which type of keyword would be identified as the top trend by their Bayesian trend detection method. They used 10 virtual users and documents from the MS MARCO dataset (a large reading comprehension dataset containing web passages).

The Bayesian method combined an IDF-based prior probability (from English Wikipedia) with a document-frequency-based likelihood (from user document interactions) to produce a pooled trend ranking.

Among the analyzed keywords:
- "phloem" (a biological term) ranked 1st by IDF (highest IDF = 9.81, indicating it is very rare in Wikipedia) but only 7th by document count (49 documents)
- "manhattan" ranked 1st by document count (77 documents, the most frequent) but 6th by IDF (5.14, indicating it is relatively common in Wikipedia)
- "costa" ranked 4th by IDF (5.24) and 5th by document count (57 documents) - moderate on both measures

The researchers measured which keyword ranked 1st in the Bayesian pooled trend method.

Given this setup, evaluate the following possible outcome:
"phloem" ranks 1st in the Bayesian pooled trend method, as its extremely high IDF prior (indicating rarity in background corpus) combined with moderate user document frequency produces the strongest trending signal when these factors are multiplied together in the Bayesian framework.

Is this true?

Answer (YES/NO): NO